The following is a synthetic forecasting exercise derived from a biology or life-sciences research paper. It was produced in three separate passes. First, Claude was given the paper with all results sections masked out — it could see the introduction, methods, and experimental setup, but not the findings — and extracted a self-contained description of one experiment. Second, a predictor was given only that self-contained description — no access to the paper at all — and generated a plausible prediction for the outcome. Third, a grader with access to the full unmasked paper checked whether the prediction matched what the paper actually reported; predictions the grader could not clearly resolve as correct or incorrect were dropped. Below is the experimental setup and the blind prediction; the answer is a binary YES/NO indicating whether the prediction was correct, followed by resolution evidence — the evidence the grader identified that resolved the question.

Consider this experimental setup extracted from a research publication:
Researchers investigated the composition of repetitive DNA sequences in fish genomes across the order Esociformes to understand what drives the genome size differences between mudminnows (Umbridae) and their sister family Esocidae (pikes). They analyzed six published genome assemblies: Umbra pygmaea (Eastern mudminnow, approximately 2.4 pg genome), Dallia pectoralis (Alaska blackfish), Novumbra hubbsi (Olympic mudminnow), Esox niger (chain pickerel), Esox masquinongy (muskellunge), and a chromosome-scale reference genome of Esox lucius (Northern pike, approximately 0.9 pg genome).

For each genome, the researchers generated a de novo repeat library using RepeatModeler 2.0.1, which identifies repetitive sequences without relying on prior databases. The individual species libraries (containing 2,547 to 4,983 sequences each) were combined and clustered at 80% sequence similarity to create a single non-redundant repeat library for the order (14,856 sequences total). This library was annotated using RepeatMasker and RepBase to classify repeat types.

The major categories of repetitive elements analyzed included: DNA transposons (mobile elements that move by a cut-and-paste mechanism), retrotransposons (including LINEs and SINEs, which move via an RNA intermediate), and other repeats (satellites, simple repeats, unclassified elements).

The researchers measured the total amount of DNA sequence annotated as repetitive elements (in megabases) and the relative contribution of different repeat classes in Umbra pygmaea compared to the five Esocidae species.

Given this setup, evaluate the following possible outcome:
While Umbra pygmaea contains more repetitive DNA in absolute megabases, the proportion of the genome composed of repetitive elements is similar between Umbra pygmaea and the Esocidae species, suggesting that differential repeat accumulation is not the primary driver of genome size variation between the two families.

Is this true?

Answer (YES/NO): NO